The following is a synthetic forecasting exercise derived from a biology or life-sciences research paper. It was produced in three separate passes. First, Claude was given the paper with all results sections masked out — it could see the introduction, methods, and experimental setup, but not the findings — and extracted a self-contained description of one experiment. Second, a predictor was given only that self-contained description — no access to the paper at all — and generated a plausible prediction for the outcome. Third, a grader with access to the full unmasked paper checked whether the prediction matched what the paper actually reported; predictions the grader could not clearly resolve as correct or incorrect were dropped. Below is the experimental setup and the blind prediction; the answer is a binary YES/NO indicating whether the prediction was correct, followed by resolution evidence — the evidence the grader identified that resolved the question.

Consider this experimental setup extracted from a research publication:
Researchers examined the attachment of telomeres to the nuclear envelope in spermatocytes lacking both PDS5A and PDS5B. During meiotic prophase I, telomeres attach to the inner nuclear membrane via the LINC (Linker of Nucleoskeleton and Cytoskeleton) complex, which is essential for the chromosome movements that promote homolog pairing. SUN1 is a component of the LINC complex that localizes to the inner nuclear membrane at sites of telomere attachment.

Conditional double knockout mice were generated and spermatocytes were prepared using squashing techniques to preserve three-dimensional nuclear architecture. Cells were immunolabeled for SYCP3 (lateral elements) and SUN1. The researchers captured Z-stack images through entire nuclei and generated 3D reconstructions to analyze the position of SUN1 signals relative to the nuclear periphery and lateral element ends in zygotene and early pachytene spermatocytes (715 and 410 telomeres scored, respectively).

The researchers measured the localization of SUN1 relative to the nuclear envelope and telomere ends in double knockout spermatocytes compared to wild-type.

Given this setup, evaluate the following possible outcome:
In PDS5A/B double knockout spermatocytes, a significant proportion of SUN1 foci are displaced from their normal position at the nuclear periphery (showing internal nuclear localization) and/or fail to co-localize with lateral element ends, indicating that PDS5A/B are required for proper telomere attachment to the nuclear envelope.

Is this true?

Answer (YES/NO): YES